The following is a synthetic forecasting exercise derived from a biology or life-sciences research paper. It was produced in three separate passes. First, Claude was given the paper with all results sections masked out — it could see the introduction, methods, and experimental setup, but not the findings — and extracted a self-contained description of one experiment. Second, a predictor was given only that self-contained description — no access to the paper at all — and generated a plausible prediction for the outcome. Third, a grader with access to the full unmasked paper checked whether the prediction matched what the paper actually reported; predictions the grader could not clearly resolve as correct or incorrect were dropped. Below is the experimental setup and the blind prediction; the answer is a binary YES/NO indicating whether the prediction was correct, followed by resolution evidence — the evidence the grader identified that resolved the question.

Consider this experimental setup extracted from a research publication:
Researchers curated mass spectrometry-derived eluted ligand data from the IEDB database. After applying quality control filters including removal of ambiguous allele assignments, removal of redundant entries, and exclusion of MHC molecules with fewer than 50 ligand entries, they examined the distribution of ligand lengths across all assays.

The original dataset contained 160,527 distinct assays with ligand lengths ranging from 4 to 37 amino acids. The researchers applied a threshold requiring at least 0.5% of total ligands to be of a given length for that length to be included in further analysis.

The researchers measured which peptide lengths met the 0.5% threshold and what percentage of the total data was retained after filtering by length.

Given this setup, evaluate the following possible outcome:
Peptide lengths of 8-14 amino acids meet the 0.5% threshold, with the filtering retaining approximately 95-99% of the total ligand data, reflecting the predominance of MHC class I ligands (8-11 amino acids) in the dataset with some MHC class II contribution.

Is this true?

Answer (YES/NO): NO